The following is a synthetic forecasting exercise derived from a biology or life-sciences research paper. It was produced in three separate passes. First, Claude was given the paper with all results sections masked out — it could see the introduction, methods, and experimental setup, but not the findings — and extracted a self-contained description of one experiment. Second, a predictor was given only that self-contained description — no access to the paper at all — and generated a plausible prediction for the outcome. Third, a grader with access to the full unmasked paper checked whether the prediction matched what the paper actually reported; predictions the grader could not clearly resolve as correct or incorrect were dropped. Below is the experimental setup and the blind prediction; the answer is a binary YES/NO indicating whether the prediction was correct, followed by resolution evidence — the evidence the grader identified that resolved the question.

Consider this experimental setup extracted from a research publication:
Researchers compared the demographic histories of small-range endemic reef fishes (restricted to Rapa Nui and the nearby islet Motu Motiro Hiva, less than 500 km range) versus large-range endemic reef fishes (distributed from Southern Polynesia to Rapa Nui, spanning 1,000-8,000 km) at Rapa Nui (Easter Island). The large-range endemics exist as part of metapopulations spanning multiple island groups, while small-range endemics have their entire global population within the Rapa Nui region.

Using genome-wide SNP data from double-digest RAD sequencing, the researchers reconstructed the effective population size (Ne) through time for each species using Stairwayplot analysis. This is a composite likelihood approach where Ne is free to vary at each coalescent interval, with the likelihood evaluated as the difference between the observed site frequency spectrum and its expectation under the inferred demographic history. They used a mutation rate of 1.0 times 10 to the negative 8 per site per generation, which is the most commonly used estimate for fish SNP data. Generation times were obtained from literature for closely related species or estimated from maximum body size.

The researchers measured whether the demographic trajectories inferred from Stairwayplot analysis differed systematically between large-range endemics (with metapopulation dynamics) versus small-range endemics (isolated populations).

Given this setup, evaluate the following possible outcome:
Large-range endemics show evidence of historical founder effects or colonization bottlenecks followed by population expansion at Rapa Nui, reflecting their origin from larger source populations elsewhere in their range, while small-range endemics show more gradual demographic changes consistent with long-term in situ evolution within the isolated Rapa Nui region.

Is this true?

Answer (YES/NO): NO